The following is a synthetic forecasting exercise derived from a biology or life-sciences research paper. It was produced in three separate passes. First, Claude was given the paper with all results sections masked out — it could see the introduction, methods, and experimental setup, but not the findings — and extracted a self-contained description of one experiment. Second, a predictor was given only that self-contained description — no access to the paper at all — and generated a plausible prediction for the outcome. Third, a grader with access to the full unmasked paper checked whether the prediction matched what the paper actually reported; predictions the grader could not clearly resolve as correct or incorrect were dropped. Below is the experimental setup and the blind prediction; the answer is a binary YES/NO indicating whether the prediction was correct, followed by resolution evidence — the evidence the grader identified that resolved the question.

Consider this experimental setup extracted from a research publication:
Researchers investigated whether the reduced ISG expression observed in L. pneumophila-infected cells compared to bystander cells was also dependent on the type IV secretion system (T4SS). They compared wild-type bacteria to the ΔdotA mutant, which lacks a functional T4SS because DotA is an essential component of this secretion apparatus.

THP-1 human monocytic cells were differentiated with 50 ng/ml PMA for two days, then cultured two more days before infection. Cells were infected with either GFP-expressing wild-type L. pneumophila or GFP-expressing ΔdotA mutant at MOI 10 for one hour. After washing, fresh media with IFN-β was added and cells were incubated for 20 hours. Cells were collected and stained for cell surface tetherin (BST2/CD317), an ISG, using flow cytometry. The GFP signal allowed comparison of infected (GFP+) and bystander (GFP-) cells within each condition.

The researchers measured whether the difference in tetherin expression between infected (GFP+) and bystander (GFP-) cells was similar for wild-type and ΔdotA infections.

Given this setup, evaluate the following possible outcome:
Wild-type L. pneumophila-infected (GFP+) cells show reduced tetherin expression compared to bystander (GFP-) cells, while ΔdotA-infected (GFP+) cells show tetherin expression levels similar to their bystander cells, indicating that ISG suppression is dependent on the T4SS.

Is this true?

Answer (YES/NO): YES